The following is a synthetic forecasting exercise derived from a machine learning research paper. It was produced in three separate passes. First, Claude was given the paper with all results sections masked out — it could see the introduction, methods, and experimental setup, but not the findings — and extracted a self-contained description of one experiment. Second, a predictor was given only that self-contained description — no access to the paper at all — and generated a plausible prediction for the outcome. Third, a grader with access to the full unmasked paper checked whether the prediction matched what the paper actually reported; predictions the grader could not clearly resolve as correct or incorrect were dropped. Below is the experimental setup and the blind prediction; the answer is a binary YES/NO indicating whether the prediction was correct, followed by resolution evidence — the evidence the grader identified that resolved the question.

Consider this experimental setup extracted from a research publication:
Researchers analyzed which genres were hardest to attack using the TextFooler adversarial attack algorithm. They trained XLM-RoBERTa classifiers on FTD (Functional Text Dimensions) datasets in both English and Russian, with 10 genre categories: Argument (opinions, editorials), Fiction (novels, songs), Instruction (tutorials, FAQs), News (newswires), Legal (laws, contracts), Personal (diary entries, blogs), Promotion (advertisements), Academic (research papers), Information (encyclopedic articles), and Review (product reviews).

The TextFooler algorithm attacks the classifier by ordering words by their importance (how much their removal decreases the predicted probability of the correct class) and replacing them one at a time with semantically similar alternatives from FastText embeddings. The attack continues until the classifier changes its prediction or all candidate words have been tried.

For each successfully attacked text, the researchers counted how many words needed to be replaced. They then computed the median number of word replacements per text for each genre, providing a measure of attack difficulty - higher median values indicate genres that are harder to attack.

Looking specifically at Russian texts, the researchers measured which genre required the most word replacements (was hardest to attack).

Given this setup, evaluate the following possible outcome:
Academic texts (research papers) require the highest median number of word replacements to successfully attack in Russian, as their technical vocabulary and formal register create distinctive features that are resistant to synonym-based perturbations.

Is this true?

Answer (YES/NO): NO